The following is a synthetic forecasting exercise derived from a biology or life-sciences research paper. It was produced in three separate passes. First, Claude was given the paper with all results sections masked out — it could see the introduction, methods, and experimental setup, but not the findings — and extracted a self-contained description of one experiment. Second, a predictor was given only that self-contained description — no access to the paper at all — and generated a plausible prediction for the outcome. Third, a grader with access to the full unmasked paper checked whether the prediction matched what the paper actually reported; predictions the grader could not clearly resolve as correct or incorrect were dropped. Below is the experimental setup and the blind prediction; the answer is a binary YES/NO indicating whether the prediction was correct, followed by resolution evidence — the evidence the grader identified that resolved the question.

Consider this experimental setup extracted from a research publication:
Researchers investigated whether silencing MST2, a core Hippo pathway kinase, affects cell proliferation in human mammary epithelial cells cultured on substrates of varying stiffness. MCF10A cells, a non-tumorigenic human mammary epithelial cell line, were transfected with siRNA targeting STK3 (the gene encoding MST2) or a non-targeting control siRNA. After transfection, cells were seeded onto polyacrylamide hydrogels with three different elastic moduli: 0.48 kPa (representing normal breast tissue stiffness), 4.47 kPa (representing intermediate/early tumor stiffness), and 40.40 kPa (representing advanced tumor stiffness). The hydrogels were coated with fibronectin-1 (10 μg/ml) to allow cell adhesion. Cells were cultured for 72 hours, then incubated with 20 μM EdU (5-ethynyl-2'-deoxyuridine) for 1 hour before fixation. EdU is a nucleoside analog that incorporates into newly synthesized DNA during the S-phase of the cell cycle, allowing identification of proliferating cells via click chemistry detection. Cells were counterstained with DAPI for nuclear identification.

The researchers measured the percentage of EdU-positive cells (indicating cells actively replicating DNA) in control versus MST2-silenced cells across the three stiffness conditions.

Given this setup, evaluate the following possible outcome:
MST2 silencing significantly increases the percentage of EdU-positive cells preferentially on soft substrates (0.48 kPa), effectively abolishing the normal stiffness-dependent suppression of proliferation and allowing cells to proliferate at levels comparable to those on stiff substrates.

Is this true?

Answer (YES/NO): NO